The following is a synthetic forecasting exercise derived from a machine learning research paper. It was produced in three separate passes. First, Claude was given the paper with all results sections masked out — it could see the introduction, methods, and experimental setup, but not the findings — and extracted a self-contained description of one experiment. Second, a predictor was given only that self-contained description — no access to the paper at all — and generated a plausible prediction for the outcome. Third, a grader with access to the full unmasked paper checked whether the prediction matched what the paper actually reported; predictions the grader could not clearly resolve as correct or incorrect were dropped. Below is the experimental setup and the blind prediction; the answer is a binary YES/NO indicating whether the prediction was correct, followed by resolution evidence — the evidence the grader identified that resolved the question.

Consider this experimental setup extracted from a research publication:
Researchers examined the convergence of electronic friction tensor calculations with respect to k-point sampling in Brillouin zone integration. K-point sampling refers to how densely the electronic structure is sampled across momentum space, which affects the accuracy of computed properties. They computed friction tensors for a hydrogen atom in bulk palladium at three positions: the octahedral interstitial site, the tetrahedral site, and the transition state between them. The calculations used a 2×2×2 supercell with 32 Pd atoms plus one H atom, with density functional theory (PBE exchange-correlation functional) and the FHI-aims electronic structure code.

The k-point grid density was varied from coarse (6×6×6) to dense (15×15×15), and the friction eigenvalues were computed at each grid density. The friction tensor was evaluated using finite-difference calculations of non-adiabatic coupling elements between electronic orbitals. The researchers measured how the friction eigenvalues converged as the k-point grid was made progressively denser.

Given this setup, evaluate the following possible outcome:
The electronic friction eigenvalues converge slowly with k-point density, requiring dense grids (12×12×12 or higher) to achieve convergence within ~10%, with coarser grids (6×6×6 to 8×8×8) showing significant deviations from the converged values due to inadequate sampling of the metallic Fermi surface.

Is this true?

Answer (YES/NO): NO